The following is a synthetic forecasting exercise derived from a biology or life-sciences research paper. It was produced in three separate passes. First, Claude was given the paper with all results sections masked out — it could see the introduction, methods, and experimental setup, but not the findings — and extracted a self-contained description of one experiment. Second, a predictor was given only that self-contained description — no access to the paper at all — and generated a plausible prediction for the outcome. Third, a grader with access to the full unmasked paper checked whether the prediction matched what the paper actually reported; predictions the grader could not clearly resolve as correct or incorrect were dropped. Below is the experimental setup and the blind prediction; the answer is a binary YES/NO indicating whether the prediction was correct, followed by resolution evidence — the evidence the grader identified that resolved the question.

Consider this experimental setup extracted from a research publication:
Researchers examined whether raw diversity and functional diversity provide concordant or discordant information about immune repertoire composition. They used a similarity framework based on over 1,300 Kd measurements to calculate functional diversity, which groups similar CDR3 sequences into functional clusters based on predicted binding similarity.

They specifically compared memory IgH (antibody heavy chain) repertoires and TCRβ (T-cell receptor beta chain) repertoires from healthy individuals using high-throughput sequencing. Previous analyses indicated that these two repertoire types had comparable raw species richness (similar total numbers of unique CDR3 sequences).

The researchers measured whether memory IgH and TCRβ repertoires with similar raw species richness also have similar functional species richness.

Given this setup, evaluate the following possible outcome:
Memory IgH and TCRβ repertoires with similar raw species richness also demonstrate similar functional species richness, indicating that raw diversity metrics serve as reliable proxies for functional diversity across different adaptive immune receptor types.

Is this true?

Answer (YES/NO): NO